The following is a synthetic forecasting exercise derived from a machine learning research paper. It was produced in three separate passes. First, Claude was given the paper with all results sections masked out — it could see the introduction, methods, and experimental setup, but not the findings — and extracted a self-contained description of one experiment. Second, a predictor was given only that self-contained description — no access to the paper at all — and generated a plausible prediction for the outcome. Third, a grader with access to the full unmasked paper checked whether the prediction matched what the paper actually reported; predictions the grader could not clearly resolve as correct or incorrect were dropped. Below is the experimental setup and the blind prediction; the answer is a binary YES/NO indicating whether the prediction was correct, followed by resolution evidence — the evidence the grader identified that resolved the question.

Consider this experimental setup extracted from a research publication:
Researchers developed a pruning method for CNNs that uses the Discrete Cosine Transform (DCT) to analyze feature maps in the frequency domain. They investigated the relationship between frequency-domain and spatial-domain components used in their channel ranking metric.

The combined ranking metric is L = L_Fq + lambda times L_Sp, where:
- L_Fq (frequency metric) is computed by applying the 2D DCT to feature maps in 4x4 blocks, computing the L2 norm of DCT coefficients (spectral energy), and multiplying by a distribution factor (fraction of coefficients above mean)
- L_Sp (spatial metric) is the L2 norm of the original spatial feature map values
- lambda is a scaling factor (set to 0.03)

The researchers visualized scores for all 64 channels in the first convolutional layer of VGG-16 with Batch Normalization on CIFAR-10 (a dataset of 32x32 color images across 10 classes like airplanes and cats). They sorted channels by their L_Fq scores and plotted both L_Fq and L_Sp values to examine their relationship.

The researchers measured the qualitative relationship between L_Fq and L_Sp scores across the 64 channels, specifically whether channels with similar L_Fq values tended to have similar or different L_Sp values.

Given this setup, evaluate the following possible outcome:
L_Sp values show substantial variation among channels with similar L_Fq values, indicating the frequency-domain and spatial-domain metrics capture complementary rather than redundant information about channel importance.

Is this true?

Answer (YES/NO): YES